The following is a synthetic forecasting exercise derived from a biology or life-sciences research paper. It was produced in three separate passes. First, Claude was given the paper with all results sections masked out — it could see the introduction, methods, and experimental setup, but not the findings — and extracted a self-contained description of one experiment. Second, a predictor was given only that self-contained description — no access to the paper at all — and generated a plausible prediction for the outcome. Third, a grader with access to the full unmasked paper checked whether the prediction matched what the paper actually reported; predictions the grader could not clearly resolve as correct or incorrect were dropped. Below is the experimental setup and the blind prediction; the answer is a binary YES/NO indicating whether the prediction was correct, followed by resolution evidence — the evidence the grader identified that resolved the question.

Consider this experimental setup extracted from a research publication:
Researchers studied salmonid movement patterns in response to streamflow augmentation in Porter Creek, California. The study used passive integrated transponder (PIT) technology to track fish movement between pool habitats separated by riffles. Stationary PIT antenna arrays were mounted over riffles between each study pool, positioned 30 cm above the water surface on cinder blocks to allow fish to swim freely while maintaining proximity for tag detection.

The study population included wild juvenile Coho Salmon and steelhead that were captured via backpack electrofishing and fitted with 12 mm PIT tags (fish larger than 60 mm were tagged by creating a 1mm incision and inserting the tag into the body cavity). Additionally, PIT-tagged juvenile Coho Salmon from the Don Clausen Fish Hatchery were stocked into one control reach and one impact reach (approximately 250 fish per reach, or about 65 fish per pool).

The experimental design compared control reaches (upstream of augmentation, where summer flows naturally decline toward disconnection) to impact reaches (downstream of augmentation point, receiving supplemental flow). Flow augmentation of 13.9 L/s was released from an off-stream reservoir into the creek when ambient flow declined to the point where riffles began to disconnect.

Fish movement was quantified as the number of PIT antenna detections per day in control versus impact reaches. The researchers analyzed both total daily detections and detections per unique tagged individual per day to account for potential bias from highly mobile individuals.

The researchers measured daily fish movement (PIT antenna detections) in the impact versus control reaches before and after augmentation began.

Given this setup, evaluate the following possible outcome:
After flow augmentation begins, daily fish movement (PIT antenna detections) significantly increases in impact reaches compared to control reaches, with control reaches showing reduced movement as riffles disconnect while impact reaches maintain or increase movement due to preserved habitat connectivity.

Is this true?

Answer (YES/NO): YES